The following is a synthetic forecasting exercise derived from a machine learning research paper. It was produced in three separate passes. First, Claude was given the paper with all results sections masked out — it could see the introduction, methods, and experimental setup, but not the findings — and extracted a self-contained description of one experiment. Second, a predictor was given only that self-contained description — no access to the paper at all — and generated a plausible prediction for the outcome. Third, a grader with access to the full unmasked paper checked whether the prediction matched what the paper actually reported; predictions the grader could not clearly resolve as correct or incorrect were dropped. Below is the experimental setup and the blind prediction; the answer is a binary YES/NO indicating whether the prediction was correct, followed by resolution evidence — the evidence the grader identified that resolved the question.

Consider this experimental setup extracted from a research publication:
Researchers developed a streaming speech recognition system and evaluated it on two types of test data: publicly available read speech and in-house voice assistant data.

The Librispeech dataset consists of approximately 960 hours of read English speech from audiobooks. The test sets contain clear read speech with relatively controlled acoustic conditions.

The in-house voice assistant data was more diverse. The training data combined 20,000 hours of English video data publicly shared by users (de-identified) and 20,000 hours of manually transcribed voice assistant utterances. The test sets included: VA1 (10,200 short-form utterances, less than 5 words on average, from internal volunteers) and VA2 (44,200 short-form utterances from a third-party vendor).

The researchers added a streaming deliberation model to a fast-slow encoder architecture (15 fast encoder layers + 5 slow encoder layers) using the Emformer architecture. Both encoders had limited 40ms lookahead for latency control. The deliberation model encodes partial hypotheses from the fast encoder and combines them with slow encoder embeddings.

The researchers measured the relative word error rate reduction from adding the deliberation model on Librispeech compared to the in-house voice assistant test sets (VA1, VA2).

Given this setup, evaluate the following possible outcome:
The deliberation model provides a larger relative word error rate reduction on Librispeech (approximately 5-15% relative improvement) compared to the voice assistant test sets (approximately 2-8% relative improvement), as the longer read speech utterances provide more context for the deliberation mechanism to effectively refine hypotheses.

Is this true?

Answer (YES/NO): NO